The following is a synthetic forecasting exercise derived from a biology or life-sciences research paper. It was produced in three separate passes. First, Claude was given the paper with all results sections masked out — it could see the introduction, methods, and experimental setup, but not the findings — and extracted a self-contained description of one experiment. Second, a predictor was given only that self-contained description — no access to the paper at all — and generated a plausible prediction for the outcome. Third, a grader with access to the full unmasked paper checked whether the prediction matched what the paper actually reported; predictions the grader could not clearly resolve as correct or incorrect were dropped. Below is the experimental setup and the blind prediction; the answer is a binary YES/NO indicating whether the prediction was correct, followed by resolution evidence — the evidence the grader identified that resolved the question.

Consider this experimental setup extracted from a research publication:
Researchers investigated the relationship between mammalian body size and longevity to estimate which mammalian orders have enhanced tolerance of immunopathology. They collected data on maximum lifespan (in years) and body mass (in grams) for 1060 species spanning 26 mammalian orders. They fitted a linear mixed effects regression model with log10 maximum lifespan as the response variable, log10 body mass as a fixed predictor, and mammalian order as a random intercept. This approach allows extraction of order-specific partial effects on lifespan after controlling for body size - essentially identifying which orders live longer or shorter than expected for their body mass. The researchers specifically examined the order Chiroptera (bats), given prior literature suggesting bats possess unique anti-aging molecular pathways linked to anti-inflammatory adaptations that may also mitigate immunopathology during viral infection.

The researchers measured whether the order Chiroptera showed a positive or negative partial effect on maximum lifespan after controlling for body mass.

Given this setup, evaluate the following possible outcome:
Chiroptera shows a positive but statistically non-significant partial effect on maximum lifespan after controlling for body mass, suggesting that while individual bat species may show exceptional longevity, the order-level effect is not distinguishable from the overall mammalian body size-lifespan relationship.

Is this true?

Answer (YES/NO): NO